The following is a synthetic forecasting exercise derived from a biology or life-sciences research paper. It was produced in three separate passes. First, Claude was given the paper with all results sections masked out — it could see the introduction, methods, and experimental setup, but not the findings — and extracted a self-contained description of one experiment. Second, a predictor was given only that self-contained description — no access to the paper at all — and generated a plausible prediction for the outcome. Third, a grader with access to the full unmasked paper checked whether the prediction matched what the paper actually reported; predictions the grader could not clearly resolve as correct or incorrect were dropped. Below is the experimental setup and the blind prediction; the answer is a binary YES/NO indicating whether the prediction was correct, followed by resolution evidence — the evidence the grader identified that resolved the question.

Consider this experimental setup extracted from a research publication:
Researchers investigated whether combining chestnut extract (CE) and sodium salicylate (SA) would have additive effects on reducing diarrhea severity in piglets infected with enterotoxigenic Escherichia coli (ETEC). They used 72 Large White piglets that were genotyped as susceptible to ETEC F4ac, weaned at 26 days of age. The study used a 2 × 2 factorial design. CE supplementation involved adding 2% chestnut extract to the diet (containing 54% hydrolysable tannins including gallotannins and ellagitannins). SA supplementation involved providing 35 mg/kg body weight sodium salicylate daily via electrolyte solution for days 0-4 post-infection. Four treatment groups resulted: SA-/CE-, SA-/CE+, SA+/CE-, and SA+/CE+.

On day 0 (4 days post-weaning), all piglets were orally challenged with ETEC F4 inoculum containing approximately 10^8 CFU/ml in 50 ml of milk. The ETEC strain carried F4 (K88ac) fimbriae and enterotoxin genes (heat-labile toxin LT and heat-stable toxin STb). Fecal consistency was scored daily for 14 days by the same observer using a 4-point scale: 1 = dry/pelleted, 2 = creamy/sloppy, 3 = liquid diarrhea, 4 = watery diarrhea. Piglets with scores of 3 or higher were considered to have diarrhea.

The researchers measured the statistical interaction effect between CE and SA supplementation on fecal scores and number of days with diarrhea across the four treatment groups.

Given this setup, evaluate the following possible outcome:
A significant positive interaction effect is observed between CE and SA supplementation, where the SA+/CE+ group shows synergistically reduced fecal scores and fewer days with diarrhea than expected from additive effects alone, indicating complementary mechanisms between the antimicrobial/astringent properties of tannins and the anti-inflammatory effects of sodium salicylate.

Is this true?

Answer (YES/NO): NO